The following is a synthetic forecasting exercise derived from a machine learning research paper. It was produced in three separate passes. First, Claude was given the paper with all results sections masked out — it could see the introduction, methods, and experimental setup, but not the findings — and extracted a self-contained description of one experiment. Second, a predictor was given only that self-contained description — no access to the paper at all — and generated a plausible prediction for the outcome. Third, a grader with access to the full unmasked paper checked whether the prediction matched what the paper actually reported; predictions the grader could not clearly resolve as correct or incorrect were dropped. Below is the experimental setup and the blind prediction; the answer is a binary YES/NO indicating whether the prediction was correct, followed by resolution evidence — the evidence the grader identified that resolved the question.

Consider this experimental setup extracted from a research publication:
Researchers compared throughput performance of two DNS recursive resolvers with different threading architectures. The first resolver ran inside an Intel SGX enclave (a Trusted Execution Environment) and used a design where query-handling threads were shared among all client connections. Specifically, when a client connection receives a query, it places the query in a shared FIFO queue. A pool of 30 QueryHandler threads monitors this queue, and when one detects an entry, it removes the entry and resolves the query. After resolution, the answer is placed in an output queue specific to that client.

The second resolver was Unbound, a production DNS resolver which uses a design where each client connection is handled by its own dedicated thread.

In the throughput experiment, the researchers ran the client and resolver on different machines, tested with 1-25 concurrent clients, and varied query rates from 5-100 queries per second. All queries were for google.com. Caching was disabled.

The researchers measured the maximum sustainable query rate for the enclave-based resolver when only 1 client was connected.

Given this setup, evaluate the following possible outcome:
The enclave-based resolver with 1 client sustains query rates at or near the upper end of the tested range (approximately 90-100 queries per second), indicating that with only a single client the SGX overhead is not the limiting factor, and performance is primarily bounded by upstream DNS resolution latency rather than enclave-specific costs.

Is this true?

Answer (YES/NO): YES